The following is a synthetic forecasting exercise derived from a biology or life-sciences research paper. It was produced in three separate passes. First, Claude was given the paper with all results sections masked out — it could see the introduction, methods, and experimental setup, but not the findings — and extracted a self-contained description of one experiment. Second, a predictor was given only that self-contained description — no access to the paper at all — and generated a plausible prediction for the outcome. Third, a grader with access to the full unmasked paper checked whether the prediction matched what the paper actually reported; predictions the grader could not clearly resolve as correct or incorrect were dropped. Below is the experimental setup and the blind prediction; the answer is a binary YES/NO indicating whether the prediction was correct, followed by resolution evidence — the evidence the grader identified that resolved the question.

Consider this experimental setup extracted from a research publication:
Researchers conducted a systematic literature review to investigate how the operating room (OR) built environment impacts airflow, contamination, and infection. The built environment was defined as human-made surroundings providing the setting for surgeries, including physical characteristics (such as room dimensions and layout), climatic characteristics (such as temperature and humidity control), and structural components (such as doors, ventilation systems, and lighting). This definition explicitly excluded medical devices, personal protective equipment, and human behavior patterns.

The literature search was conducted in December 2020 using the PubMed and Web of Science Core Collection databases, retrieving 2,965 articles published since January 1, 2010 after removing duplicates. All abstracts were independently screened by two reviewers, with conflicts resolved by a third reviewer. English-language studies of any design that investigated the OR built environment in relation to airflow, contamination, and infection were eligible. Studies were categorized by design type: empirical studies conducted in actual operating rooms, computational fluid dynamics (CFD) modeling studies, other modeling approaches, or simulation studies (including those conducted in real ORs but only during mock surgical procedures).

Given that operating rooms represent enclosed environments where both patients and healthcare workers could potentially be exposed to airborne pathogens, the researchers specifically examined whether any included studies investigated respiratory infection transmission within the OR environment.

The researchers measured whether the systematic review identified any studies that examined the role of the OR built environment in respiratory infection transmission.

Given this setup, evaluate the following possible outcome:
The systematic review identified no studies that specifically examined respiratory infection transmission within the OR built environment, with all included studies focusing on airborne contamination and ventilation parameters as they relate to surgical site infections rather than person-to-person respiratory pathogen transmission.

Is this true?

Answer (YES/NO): YES